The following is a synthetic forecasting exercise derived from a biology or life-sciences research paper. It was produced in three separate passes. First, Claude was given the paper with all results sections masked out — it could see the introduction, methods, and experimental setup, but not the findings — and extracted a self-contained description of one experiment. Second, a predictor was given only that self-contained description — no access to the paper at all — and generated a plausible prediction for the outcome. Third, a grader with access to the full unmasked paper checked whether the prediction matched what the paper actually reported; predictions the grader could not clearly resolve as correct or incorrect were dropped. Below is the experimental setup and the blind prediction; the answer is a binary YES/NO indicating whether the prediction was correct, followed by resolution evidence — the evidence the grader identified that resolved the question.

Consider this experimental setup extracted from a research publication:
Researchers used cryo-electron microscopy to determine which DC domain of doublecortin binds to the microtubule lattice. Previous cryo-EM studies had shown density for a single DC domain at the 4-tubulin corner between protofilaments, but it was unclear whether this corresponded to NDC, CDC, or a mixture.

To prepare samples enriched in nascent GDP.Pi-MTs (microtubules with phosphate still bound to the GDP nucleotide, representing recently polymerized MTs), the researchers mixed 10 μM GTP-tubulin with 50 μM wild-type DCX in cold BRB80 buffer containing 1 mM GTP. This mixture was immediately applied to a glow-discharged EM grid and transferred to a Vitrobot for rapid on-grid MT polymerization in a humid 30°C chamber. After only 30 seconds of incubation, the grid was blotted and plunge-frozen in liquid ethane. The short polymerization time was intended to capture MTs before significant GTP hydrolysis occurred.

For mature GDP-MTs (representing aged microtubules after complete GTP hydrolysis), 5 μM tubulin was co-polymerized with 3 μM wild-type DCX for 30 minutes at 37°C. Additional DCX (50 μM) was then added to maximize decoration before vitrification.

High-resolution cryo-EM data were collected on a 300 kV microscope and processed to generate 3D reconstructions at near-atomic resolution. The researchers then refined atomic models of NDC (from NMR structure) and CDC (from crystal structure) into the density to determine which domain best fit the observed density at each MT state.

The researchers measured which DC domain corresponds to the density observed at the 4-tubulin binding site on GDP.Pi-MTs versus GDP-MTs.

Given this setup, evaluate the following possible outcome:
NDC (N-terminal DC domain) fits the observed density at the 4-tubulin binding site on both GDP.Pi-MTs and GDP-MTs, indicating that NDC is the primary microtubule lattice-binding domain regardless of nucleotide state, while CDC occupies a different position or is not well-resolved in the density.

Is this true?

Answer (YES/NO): NO